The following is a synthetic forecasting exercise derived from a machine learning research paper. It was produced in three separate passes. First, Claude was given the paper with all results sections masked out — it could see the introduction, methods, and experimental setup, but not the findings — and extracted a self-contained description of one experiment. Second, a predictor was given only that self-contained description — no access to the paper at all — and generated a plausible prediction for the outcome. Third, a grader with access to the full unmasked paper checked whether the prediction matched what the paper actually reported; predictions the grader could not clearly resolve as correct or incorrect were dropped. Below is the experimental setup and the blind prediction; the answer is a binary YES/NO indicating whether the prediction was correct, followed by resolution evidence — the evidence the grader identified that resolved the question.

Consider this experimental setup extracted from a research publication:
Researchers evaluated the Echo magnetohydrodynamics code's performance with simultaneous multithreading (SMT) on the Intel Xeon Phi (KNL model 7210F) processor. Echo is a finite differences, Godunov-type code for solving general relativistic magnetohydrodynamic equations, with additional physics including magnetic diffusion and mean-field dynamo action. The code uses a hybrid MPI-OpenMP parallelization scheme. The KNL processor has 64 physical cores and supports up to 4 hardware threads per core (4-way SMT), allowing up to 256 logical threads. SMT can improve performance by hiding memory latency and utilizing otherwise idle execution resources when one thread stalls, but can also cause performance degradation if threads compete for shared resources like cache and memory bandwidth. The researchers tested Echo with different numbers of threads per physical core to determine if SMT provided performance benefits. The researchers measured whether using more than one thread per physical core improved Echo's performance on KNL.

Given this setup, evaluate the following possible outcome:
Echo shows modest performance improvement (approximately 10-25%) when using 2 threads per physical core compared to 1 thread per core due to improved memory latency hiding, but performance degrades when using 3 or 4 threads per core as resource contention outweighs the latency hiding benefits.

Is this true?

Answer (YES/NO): NO